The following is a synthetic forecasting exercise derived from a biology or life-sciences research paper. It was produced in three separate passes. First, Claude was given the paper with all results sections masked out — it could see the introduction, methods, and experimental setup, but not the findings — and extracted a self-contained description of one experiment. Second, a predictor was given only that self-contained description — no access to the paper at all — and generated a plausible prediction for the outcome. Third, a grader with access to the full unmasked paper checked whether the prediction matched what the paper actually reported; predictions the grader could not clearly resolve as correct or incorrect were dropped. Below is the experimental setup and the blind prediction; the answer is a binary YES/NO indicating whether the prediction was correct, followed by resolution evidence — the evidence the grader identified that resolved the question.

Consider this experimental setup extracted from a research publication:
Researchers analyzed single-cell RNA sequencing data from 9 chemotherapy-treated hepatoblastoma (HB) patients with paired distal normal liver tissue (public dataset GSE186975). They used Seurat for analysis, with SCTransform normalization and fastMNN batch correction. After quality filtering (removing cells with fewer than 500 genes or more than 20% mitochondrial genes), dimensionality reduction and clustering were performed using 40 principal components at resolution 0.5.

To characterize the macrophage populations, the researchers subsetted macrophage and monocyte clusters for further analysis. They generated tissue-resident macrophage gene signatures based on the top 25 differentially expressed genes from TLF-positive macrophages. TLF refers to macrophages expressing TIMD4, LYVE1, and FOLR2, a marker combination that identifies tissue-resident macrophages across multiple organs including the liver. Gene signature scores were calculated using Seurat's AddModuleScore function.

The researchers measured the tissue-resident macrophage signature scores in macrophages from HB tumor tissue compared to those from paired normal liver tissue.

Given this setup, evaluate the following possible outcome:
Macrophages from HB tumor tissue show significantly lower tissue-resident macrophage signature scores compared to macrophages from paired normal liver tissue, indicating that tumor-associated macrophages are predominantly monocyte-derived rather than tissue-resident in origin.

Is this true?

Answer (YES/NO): NO